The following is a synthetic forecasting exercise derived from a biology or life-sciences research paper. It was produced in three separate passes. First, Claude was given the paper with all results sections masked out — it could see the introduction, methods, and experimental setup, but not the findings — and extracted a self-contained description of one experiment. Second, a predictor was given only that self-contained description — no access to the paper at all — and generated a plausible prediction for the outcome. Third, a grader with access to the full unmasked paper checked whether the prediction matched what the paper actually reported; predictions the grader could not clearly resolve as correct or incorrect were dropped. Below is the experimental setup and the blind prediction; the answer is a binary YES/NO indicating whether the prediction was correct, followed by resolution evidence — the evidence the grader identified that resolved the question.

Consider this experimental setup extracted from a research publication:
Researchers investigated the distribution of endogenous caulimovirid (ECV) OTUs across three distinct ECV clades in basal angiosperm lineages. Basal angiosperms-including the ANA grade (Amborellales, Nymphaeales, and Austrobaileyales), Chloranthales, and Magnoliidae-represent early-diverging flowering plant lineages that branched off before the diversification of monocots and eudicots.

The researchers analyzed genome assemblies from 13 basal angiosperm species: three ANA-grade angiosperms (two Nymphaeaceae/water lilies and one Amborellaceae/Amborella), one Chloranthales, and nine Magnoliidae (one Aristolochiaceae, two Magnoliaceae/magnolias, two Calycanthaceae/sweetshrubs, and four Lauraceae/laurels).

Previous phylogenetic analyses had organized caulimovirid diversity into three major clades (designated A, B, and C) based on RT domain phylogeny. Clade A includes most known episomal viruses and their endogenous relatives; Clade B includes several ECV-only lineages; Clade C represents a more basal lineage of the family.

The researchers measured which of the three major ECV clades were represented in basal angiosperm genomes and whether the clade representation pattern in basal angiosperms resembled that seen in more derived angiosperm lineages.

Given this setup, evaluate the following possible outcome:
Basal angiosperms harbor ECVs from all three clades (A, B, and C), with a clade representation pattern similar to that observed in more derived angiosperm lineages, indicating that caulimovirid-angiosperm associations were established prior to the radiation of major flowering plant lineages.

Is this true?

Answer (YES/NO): NO